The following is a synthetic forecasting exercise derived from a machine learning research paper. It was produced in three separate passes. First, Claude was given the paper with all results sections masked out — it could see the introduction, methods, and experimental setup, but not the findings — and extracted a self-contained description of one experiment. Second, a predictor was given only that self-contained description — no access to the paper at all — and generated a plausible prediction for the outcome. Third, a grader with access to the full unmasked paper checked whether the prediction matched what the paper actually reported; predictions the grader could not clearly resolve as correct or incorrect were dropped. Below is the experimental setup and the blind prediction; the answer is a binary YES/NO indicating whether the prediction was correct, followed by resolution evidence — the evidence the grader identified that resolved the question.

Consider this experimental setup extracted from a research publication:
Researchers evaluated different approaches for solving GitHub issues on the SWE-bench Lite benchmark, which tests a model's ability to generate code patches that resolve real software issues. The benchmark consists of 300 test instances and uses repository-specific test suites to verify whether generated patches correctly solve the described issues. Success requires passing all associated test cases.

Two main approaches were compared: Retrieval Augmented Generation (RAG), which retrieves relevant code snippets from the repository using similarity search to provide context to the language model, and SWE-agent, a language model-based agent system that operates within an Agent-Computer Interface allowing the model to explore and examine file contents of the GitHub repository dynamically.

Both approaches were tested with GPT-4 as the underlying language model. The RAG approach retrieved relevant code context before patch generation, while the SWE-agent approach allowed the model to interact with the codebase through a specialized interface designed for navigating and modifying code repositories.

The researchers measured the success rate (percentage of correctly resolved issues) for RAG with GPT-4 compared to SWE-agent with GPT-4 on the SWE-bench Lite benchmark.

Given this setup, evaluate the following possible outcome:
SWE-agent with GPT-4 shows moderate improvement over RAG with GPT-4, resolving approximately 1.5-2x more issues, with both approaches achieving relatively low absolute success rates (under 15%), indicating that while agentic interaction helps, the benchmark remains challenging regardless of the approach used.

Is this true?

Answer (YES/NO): NO